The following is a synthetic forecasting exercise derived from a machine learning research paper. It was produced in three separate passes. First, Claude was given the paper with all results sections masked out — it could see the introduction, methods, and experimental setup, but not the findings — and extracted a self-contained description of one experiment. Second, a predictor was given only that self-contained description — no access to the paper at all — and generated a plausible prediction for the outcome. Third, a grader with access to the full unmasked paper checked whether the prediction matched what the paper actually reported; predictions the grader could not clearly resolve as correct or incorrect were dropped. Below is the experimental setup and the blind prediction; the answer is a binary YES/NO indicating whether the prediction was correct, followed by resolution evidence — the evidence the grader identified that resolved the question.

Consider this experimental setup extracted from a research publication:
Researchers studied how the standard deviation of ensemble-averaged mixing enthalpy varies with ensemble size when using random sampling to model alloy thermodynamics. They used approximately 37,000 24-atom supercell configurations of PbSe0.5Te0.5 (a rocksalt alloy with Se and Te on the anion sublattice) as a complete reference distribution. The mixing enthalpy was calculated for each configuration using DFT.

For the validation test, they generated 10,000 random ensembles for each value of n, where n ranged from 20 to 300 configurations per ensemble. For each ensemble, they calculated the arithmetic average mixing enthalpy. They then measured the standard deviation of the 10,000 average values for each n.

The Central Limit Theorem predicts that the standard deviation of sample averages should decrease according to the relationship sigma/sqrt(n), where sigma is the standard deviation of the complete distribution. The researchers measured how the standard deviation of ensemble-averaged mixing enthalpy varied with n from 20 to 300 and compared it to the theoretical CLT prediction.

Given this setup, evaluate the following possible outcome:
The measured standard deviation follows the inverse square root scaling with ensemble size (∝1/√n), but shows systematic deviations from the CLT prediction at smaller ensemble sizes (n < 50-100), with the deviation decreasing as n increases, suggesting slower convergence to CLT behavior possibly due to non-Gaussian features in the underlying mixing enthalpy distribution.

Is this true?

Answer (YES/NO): NO